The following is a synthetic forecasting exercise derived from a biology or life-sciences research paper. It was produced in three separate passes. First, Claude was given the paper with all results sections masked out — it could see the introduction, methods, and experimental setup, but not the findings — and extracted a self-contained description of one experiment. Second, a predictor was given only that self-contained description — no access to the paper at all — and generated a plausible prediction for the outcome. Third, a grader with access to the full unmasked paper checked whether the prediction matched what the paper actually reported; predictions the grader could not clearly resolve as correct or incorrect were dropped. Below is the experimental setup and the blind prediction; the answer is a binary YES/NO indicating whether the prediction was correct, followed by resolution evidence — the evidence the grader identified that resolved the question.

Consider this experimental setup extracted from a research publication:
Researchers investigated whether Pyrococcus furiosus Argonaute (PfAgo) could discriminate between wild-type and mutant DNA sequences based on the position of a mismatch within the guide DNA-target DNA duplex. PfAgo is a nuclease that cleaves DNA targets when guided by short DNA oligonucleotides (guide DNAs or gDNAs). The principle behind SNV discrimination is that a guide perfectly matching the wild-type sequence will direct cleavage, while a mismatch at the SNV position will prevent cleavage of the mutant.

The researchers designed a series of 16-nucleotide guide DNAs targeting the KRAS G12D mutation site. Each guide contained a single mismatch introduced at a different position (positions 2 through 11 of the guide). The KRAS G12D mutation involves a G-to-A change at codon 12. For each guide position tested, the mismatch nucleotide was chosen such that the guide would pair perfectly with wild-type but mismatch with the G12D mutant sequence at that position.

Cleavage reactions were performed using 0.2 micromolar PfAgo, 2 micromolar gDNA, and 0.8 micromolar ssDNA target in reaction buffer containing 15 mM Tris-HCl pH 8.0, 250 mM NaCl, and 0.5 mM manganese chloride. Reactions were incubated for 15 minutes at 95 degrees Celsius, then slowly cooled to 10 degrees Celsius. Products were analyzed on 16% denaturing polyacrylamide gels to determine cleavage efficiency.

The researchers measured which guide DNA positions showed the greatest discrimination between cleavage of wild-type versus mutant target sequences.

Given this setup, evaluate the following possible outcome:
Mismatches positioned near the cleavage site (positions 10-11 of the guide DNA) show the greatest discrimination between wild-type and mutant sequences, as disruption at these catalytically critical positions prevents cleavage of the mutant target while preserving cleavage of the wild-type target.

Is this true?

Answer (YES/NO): NO